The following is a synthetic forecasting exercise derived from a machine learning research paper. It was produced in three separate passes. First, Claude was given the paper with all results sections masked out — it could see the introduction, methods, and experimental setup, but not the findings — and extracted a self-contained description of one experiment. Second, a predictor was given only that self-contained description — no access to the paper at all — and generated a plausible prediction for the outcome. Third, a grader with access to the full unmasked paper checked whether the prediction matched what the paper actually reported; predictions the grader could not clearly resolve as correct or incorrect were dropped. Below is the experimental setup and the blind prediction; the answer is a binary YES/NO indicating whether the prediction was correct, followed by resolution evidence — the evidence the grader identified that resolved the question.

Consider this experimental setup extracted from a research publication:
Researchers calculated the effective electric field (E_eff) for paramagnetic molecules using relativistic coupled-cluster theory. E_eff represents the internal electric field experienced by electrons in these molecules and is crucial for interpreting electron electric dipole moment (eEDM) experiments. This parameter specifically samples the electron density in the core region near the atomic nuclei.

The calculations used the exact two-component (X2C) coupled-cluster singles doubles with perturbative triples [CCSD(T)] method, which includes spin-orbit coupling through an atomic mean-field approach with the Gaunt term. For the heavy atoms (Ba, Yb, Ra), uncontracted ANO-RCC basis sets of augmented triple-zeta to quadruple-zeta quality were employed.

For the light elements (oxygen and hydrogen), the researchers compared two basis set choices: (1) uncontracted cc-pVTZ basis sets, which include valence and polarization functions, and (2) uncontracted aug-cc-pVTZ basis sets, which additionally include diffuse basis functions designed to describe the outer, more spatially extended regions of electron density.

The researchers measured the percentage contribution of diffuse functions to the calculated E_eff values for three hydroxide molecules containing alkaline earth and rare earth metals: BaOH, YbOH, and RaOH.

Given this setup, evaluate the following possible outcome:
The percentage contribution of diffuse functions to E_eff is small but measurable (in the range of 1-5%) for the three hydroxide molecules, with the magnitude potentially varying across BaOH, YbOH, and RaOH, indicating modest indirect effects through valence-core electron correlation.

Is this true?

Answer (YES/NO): NO